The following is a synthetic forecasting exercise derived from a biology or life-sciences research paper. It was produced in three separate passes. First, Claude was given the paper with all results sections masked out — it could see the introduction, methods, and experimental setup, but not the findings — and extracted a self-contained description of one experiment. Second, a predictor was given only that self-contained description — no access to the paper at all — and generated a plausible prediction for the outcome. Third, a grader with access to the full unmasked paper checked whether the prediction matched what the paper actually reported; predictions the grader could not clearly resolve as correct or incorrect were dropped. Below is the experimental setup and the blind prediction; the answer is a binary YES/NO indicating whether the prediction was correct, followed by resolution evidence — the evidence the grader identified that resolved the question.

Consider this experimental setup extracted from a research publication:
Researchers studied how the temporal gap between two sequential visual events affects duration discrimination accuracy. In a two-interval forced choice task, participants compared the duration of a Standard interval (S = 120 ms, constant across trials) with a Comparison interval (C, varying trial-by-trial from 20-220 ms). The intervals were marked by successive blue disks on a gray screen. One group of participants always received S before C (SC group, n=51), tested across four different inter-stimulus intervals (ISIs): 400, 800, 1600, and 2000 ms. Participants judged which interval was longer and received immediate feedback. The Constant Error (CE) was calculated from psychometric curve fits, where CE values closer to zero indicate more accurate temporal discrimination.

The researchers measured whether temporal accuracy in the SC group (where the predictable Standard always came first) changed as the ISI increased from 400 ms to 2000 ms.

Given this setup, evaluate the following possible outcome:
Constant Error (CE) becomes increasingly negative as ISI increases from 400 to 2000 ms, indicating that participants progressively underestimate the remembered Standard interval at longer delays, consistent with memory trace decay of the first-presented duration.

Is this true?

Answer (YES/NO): NO